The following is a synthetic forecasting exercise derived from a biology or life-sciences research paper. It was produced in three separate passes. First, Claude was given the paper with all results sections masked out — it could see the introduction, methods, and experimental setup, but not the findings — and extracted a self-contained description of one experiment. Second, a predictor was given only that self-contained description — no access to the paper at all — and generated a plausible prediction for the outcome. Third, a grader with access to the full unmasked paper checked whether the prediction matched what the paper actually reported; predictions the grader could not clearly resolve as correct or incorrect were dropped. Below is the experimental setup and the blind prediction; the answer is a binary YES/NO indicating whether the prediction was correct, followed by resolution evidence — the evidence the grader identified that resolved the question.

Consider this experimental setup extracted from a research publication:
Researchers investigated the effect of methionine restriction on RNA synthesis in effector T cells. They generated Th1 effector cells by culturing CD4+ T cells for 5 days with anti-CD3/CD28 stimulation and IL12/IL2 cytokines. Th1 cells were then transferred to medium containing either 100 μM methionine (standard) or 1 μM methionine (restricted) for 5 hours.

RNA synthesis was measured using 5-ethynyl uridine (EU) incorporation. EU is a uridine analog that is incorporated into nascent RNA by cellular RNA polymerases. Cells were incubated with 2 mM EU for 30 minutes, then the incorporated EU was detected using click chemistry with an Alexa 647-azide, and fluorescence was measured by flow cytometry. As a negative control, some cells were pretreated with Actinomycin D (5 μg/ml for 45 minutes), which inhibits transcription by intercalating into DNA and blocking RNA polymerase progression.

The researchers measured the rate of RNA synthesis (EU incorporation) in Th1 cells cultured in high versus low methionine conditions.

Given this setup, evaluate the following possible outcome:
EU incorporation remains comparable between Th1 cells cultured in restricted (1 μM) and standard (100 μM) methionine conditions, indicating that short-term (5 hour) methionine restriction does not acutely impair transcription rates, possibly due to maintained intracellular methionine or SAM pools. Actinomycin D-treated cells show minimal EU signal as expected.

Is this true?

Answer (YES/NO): NO